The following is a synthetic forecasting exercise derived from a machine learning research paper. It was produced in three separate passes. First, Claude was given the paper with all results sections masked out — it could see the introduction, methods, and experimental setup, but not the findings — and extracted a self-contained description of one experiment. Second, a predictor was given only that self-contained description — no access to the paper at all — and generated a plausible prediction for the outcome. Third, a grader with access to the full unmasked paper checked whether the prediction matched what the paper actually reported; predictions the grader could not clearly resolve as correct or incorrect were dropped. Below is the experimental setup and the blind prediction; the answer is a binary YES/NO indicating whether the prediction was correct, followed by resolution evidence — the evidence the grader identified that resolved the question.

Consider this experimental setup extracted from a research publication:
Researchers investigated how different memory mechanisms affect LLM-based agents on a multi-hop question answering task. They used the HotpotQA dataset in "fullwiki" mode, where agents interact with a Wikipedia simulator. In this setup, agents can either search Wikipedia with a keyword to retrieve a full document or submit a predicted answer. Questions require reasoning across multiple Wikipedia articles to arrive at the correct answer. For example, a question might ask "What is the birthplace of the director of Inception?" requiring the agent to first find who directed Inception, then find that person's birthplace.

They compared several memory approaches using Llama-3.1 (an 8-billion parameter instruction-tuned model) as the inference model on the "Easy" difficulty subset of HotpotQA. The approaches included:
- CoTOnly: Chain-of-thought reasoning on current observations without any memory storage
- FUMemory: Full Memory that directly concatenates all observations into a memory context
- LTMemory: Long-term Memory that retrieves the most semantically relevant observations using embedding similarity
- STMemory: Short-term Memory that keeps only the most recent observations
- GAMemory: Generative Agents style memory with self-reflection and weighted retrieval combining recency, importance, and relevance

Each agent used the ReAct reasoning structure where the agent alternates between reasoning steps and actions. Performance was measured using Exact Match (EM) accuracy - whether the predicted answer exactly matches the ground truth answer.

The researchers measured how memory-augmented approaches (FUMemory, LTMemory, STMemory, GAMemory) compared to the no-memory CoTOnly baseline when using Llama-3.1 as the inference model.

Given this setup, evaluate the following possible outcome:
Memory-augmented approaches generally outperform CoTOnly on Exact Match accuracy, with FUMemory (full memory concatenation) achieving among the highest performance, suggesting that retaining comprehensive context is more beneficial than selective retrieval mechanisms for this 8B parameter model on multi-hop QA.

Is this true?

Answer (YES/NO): NO